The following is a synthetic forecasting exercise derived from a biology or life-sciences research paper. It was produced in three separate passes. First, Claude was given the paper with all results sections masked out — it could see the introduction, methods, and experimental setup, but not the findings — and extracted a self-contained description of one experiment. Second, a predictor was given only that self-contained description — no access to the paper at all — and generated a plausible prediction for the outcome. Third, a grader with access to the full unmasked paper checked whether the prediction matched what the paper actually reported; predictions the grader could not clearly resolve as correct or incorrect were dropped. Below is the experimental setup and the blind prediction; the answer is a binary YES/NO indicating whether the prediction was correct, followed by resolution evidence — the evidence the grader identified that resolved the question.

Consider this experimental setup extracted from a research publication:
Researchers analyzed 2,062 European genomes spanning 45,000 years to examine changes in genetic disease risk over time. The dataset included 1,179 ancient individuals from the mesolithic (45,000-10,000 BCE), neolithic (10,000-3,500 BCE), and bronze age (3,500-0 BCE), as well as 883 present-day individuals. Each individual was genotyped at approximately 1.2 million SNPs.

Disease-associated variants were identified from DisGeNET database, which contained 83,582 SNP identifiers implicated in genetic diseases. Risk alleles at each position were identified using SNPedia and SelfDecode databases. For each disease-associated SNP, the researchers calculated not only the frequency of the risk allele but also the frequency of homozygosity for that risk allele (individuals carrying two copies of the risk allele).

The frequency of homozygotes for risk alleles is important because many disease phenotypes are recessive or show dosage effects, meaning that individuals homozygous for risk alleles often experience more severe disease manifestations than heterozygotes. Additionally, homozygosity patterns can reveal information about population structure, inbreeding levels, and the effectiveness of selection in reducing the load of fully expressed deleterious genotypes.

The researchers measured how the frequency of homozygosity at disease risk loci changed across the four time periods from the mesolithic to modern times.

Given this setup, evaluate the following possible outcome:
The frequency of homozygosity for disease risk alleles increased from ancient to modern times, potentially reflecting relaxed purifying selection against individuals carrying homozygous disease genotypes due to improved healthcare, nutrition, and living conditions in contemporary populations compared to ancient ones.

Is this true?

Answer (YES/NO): NO